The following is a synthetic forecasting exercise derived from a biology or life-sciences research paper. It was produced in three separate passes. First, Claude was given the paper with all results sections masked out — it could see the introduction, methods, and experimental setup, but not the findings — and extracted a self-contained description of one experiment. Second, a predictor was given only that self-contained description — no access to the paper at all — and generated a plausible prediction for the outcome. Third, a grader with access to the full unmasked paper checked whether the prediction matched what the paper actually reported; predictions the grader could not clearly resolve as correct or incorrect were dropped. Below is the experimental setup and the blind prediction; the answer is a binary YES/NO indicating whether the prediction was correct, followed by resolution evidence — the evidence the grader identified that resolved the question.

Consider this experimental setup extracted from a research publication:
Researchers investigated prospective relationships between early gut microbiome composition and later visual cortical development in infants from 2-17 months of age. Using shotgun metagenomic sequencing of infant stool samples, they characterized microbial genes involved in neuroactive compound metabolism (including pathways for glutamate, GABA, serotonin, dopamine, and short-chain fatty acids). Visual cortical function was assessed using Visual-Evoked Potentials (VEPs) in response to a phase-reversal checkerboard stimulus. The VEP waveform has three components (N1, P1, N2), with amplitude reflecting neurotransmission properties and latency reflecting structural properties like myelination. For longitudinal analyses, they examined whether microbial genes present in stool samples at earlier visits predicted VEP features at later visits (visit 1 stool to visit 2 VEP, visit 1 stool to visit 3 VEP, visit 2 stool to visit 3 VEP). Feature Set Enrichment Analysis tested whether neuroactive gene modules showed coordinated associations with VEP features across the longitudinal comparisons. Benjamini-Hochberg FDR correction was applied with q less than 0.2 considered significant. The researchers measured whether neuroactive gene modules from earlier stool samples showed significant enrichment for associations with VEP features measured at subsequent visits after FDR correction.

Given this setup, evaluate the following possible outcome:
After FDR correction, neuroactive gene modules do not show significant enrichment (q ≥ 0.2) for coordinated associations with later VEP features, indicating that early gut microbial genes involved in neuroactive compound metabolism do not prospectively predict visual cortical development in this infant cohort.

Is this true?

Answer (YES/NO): NO